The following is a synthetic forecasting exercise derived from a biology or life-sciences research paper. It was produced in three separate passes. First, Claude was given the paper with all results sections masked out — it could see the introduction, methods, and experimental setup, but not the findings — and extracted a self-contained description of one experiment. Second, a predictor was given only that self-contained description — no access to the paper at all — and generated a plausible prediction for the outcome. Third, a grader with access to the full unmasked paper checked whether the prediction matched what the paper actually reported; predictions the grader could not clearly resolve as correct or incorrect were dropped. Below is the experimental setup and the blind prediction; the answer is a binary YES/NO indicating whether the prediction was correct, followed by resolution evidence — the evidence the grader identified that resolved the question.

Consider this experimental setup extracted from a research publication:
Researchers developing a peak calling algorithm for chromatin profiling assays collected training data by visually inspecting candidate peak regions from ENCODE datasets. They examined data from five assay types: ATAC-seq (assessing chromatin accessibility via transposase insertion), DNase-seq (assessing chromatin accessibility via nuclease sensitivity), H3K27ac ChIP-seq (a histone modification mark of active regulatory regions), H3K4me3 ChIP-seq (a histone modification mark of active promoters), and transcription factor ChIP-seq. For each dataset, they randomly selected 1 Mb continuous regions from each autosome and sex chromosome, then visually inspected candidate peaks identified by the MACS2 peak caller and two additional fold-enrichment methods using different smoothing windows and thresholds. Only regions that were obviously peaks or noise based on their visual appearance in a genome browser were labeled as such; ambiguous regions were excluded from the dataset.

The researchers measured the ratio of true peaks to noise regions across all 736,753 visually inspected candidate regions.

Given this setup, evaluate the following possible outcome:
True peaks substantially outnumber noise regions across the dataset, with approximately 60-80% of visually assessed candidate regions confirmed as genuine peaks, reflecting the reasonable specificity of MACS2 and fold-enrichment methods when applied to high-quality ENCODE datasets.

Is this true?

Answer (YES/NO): NO